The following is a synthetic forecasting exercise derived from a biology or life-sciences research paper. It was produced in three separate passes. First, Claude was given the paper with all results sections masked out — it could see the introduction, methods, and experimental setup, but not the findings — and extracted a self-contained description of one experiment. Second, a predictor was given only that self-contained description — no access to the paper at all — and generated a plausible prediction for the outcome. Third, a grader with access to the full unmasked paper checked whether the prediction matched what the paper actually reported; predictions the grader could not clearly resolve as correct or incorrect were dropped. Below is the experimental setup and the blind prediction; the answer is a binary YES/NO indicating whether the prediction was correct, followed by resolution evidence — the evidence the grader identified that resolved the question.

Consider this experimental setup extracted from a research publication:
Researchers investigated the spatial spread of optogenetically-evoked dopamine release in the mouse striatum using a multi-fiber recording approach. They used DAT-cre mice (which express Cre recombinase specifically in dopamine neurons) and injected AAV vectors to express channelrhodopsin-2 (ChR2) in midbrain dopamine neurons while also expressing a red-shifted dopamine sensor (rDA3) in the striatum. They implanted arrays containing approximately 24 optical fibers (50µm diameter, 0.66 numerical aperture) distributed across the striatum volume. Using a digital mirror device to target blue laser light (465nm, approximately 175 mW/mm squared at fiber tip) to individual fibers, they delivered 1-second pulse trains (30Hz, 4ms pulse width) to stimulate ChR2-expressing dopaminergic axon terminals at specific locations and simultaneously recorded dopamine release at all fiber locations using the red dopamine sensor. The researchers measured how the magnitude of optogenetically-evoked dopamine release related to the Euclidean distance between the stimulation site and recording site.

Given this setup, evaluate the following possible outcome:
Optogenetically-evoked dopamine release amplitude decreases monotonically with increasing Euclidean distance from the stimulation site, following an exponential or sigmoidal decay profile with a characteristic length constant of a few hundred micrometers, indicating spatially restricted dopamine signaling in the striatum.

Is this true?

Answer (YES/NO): YES